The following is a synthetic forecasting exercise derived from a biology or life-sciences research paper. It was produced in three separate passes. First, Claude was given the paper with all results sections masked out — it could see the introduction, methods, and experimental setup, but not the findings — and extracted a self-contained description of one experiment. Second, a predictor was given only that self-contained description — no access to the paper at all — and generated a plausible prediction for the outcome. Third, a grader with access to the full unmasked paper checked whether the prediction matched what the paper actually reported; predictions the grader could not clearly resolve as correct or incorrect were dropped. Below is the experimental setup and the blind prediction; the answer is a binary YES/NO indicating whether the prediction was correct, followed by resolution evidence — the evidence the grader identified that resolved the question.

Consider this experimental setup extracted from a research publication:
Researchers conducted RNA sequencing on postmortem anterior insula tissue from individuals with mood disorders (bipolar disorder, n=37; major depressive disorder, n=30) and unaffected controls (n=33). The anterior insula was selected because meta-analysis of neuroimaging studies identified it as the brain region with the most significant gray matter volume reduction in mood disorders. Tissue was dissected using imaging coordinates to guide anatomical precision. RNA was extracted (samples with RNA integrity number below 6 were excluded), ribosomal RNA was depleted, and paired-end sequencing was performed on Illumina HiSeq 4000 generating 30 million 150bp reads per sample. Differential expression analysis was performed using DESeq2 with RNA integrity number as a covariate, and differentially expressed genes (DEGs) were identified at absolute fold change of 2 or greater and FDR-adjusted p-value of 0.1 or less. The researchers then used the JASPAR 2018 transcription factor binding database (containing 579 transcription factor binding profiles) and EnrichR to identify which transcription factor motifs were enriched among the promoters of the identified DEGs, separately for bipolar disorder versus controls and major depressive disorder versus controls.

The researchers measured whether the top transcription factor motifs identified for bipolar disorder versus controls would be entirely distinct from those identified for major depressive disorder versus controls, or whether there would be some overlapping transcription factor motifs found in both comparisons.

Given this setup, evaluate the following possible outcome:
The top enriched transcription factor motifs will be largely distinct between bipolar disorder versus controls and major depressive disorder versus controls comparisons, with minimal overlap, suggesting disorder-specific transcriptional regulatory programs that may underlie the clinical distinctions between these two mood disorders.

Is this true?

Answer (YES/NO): NO